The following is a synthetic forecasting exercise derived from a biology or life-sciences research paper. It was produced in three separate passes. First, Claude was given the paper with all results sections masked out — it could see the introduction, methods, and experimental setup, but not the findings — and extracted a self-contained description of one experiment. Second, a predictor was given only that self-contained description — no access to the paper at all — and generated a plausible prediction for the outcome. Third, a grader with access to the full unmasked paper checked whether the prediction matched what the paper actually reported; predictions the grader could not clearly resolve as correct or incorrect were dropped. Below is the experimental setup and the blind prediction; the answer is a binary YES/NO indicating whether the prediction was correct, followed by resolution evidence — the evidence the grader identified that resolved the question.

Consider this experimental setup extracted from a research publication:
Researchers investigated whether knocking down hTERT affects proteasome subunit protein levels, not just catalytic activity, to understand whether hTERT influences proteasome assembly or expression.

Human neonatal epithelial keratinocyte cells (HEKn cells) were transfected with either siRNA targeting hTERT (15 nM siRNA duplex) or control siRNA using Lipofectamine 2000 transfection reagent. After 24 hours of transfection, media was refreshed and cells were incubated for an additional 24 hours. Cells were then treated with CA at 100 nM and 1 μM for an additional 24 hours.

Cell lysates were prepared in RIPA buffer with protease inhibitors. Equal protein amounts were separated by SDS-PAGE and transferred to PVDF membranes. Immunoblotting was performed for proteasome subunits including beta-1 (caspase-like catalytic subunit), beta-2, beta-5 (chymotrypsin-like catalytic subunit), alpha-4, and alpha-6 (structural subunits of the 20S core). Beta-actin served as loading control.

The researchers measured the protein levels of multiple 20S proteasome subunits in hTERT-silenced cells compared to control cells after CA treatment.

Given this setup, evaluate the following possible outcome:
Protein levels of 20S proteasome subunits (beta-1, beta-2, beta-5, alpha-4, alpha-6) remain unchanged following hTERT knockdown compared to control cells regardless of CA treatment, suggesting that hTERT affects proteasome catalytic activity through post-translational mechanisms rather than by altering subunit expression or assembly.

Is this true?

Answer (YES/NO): NO